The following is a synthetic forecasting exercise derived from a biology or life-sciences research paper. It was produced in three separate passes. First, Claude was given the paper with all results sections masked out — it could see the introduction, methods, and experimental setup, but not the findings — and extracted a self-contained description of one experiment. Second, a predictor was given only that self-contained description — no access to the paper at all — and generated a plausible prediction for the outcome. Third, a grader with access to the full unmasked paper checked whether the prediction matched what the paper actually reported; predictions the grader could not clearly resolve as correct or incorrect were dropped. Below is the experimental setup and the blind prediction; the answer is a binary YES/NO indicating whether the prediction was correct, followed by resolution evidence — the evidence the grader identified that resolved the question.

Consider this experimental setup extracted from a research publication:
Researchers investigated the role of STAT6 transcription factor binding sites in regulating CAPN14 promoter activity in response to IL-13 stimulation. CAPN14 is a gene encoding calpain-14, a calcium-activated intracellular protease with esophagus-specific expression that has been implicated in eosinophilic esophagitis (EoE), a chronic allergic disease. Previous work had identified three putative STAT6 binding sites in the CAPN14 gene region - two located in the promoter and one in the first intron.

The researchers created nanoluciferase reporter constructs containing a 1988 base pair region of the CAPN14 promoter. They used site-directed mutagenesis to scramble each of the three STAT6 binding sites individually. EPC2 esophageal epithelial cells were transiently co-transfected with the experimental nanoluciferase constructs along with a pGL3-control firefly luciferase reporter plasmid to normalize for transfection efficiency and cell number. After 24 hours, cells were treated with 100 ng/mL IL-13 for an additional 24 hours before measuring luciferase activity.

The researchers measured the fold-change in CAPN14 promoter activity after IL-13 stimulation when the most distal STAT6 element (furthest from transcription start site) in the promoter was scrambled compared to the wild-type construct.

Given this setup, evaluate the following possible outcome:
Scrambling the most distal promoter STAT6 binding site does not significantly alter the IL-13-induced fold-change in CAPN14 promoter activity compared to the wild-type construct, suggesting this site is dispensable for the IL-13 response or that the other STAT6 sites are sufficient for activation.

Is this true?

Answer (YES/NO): NO